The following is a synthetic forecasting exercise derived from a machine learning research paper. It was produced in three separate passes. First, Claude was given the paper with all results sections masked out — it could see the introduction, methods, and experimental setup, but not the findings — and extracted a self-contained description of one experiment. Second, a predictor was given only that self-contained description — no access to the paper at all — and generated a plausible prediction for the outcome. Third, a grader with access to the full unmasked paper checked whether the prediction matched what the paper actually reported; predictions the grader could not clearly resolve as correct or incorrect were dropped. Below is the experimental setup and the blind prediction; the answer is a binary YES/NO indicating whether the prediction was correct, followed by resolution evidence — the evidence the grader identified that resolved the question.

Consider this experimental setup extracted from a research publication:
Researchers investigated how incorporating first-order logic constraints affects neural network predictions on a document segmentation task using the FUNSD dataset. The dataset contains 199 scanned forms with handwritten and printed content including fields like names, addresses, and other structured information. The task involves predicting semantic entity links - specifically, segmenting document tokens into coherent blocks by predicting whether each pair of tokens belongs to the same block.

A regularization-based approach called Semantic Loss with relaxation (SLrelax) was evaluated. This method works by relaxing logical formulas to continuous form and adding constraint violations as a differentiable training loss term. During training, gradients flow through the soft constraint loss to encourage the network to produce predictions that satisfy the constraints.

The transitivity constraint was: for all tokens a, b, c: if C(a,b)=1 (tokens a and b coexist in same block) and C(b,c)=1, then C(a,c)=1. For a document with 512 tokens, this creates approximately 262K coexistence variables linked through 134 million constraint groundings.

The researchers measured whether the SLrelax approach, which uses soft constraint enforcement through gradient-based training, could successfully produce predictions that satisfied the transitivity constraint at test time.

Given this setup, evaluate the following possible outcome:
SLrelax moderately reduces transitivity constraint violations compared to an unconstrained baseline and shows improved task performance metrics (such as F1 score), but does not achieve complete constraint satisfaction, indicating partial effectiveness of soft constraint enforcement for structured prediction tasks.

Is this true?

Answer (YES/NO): NO